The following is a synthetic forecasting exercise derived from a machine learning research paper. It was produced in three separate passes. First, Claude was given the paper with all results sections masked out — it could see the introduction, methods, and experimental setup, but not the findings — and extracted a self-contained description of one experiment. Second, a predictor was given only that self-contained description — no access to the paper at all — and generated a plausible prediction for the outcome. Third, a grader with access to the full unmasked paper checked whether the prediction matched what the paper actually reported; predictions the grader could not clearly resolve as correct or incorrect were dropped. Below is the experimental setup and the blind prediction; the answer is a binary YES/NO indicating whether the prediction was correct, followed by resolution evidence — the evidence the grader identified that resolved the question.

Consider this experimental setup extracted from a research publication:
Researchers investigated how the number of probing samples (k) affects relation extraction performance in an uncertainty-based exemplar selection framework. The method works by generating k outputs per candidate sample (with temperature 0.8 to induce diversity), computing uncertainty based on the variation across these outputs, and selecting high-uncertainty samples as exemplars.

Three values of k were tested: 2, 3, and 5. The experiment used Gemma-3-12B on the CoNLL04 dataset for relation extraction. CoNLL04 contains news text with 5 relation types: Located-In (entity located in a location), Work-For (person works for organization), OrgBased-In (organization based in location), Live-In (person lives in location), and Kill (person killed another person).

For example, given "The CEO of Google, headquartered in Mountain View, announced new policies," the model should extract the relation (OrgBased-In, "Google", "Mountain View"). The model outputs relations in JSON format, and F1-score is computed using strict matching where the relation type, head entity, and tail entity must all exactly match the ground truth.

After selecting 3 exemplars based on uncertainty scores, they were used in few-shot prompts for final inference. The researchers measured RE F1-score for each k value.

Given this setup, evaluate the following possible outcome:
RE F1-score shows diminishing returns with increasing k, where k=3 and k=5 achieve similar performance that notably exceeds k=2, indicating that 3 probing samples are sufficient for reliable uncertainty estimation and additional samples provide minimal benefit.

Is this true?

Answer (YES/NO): NO